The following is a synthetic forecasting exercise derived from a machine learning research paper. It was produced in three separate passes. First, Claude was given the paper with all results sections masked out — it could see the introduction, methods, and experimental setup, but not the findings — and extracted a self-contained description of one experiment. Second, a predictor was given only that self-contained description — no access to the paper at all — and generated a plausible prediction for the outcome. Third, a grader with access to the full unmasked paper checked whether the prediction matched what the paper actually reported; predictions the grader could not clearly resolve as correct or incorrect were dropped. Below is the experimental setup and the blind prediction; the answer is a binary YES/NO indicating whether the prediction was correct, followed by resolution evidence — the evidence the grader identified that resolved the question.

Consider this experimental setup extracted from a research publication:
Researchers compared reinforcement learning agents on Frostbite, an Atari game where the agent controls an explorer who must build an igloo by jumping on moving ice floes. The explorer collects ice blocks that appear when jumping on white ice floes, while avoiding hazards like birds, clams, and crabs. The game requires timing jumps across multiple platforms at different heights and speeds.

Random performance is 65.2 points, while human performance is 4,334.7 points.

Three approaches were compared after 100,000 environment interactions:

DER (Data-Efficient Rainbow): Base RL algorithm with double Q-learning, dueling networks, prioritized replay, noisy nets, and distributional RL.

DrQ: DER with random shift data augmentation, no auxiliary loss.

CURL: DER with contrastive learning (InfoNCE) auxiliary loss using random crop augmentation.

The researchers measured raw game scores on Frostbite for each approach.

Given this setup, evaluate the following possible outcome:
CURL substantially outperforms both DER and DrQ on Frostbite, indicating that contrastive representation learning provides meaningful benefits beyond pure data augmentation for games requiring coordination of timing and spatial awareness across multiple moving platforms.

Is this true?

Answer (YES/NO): YES